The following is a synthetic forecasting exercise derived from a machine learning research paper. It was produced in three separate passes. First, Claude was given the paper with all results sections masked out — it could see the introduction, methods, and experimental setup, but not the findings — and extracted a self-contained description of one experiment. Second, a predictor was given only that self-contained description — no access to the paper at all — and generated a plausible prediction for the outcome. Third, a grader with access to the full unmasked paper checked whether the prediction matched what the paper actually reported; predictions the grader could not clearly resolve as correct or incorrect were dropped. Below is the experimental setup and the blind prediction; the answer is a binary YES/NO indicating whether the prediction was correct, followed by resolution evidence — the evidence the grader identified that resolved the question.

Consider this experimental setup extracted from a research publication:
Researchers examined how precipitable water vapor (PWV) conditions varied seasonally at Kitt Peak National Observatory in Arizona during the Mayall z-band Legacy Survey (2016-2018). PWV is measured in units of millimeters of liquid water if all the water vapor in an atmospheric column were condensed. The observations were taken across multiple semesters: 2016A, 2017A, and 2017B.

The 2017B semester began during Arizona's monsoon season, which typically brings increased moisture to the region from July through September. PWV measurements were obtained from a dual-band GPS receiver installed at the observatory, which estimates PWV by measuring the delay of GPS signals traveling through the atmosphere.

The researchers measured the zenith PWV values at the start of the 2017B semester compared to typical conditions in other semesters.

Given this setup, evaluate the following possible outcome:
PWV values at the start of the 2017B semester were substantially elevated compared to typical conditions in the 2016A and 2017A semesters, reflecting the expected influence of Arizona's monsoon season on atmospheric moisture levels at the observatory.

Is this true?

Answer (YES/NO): YES